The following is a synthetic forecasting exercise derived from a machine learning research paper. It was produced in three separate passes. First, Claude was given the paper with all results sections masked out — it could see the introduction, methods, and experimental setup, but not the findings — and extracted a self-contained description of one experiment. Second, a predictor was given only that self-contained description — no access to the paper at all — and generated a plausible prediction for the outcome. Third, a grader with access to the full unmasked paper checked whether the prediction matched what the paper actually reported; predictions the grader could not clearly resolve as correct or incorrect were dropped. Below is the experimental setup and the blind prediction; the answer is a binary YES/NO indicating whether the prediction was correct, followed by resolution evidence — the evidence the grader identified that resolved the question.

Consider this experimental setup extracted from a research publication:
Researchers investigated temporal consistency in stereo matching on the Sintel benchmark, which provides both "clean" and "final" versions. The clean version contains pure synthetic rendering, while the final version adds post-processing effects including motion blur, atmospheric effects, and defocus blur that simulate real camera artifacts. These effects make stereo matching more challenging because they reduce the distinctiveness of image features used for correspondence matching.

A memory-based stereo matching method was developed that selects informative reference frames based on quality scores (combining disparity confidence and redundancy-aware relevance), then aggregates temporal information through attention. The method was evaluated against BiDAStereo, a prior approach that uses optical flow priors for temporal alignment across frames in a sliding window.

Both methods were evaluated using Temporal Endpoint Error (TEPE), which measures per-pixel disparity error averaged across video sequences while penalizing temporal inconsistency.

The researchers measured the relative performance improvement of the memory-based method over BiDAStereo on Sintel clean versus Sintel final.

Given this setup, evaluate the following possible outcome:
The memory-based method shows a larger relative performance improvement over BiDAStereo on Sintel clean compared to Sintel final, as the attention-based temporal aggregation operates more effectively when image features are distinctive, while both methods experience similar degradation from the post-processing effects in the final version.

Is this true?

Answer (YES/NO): YES